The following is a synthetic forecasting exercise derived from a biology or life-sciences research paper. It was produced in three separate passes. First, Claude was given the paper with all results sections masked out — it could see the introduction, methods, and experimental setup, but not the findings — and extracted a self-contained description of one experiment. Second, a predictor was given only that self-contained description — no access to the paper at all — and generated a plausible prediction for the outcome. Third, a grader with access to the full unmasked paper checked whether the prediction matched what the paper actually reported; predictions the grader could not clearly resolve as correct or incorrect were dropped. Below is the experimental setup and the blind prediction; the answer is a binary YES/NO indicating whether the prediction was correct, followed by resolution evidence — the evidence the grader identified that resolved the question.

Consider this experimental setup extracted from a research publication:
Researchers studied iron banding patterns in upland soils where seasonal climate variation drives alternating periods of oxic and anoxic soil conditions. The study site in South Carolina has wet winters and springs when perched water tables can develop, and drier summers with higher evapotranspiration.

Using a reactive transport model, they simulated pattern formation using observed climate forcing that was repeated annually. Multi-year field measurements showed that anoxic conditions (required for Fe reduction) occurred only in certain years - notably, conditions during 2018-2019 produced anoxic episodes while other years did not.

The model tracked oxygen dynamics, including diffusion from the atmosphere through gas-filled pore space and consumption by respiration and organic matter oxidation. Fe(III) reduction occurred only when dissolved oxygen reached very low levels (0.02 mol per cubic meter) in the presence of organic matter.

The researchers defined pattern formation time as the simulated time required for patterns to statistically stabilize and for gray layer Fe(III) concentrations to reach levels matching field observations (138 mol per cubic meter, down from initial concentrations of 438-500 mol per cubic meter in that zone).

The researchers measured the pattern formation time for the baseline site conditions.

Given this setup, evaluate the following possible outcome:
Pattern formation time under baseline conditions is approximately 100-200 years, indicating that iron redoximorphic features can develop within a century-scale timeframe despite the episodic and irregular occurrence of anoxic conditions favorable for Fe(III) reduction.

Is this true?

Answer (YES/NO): NO